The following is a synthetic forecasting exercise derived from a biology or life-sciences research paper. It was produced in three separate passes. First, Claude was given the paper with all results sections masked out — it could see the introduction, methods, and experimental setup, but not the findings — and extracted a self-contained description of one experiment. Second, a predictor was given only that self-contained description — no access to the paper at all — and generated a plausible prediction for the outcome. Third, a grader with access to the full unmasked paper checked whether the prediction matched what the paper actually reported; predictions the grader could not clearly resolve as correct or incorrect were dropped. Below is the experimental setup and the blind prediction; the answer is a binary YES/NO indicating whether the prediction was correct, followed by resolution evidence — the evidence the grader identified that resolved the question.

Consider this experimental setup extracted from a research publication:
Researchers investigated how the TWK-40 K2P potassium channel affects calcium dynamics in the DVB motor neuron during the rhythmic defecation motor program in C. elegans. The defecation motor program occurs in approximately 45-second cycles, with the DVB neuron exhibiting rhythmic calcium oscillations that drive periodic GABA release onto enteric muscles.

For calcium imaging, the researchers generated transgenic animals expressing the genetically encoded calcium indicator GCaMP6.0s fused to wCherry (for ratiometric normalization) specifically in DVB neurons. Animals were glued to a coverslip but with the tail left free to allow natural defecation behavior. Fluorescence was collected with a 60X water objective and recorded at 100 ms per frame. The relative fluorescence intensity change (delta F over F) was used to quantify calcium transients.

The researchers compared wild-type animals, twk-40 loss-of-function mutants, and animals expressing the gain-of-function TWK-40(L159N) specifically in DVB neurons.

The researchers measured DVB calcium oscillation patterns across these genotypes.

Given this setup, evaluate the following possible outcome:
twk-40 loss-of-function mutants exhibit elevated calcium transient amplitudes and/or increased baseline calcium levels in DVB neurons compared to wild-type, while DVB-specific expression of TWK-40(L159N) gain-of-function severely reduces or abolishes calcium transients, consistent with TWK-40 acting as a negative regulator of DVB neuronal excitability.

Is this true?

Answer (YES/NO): NO